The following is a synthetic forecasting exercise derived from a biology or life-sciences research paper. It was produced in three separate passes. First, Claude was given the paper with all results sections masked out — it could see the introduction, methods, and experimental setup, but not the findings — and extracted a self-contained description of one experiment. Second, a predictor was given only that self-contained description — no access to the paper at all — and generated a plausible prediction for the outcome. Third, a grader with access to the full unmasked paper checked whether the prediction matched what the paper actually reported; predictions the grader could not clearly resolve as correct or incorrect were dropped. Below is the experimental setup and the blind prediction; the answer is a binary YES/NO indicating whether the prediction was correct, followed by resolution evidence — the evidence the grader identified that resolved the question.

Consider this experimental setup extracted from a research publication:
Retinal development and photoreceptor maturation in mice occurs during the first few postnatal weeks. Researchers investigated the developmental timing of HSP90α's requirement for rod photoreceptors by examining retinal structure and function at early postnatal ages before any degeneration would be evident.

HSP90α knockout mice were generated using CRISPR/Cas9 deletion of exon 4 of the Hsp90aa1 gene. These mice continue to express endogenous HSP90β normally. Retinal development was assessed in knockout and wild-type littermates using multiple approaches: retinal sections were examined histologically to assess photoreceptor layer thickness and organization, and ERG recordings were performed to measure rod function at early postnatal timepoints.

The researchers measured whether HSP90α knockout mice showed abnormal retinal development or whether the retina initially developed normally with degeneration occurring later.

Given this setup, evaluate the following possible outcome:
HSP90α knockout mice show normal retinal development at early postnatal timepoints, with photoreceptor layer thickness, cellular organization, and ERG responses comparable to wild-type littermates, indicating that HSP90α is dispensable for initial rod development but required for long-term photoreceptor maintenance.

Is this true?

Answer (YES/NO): YES